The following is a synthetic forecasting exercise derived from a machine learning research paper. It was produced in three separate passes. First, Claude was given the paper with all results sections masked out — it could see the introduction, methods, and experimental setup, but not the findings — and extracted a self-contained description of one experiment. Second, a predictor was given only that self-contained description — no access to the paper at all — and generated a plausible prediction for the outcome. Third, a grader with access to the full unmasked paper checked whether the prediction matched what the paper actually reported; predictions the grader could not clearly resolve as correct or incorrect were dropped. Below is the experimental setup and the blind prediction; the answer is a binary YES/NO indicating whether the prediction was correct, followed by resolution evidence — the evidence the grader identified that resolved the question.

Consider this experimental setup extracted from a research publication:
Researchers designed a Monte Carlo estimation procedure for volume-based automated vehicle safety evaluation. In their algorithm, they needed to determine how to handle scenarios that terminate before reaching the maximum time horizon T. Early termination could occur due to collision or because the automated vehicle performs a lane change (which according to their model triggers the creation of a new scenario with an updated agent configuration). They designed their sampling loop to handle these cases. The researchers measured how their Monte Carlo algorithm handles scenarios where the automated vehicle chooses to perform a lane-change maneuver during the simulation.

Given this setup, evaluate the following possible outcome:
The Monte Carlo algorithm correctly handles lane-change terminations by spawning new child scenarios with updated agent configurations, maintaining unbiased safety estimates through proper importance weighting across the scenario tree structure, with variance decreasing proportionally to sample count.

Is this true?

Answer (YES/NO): NO